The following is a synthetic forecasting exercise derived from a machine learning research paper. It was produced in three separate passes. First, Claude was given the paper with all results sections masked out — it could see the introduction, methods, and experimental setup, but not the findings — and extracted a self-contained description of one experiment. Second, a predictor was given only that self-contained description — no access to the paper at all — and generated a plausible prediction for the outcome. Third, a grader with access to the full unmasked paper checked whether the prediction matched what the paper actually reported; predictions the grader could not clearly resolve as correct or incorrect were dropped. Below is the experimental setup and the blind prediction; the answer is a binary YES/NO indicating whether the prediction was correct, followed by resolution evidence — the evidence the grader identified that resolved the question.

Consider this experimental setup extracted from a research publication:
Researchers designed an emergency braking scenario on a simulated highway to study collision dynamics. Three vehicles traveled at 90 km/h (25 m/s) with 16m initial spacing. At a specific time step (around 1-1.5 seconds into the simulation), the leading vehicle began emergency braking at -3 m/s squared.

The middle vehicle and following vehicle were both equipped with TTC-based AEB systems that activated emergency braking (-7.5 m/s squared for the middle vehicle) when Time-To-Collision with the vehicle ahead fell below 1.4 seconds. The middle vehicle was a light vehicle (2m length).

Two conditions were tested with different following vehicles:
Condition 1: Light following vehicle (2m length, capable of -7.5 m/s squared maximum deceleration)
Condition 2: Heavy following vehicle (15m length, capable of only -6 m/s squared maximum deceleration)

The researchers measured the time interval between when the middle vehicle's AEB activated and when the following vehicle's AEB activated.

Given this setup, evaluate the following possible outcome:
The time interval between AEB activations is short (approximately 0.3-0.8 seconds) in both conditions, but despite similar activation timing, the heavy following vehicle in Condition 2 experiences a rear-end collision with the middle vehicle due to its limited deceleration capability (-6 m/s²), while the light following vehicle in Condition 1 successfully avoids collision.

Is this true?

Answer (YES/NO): NO